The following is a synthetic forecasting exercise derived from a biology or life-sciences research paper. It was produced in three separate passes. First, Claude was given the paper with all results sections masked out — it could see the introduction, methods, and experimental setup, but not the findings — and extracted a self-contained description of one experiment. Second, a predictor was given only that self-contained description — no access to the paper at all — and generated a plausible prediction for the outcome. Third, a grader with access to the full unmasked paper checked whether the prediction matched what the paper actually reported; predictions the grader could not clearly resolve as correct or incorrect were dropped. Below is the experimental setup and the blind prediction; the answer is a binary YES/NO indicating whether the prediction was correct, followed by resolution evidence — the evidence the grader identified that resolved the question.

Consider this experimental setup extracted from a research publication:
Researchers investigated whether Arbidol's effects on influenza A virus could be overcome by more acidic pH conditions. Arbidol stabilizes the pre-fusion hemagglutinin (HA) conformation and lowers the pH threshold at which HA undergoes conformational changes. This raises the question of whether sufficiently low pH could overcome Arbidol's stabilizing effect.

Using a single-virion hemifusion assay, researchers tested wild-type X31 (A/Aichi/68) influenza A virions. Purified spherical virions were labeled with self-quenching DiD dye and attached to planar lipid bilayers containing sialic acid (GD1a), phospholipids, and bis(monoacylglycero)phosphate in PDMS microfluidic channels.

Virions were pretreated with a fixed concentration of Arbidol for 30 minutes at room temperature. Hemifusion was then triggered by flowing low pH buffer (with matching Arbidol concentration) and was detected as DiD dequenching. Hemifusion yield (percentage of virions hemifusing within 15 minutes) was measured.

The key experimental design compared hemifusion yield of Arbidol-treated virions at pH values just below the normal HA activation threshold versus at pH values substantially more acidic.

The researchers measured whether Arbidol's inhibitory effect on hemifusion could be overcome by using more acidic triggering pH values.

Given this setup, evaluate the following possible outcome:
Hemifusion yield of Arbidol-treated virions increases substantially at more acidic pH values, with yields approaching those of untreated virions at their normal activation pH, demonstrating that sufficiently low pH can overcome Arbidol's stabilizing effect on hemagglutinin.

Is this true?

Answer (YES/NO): YES